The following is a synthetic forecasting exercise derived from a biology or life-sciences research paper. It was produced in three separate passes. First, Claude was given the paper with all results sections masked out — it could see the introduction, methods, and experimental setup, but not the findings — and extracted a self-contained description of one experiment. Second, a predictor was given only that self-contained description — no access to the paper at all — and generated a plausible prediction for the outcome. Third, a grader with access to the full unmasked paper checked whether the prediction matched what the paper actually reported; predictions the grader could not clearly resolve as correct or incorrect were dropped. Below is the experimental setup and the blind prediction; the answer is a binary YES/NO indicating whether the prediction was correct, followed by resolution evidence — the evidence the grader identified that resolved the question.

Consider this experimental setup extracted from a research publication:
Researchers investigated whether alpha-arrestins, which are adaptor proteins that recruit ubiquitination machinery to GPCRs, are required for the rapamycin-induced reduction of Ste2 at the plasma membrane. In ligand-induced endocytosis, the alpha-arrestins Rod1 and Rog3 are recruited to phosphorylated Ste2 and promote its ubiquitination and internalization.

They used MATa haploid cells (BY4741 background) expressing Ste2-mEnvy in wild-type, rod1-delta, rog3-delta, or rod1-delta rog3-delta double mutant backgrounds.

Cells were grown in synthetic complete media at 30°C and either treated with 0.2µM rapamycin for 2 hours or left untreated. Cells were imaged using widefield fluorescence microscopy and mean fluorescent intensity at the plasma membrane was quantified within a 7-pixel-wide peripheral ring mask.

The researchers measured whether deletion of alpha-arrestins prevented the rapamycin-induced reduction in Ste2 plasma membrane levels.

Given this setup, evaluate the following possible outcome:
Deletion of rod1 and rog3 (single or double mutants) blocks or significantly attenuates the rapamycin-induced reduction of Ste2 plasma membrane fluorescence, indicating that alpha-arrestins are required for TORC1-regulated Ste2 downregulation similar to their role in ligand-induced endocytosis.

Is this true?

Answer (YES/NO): YES